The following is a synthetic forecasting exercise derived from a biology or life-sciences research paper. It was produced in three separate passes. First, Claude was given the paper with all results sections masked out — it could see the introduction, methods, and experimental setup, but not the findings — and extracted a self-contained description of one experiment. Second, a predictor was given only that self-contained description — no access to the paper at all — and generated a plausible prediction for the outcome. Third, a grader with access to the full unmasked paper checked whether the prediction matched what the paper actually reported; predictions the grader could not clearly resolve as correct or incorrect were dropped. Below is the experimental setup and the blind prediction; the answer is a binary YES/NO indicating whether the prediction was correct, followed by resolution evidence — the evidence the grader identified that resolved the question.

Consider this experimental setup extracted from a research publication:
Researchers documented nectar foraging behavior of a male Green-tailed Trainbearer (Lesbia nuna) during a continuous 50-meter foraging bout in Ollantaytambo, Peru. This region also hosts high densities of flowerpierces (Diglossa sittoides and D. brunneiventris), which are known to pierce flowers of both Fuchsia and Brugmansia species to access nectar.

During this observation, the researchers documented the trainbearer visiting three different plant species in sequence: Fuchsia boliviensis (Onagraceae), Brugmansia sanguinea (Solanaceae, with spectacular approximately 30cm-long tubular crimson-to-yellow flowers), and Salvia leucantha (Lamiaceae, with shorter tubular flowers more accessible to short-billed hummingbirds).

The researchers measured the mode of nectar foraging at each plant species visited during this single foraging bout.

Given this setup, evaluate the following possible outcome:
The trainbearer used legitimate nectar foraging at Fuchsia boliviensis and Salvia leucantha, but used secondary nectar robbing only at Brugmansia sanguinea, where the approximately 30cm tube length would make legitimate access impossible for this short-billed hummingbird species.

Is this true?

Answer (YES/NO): NO